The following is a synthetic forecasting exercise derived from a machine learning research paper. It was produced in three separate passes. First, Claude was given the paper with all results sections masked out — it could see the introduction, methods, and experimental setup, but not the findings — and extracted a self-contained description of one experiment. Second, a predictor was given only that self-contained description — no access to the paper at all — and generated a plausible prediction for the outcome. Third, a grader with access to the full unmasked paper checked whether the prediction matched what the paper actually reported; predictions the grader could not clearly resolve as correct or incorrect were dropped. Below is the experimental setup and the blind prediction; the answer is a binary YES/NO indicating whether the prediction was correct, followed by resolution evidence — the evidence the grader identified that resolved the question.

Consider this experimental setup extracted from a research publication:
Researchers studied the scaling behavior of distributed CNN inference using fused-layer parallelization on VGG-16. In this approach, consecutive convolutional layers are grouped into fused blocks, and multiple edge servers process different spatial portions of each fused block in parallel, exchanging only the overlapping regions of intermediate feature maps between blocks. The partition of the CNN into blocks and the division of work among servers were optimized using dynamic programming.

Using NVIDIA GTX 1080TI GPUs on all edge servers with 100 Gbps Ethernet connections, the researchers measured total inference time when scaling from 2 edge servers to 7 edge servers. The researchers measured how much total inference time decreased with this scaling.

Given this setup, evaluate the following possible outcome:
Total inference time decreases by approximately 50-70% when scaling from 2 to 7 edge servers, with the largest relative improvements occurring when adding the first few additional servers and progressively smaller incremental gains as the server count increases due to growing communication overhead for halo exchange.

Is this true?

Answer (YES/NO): NO